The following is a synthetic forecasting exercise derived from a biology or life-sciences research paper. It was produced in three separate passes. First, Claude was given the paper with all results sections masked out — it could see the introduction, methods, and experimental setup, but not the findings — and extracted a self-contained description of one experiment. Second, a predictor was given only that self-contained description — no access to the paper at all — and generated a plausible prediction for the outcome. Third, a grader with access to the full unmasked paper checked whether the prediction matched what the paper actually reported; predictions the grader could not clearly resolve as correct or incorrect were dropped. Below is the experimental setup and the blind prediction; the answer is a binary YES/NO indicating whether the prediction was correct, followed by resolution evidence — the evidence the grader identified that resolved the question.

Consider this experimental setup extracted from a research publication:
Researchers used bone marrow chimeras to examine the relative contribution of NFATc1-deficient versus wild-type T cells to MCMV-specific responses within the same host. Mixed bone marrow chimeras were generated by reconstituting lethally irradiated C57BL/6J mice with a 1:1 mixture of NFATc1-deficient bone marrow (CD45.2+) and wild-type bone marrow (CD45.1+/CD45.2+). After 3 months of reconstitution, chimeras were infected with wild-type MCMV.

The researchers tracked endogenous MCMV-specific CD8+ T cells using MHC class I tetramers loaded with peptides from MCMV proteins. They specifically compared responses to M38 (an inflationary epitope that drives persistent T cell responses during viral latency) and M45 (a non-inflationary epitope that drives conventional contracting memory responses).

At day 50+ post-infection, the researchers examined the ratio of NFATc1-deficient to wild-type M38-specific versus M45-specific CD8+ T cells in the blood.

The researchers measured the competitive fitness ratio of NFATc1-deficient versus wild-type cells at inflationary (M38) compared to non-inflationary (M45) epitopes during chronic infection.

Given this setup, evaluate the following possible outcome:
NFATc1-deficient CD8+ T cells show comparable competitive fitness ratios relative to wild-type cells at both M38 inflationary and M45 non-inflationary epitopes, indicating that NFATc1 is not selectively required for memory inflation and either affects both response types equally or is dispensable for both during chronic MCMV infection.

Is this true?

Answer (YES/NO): NO